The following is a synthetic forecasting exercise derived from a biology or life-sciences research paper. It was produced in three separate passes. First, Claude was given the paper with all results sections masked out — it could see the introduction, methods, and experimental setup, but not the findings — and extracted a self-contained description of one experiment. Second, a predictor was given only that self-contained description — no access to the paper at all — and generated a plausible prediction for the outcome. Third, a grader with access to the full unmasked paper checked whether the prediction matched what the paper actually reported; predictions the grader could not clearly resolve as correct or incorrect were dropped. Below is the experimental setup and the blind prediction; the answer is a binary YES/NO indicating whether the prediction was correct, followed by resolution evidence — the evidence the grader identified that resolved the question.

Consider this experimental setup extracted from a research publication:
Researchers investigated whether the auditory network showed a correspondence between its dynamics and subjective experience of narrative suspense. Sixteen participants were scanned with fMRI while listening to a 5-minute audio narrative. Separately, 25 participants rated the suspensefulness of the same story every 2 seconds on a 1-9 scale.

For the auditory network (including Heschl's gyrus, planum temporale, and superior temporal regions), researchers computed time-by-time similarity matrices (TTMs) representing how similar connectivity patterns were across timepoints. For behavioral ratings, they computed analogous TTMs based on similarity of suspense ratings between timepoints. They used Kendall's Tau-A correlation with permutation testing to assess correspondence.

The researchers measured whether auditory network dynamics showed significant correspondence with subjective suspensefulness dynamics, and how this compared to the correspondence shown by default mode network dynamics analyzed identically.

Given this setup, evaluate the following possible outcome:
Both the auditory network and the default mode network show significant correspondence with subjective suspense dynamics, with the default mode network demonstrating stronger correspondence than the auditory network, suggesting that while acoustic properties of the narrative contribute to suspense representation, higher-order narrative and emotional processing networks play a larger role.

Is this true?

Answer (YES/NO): NO